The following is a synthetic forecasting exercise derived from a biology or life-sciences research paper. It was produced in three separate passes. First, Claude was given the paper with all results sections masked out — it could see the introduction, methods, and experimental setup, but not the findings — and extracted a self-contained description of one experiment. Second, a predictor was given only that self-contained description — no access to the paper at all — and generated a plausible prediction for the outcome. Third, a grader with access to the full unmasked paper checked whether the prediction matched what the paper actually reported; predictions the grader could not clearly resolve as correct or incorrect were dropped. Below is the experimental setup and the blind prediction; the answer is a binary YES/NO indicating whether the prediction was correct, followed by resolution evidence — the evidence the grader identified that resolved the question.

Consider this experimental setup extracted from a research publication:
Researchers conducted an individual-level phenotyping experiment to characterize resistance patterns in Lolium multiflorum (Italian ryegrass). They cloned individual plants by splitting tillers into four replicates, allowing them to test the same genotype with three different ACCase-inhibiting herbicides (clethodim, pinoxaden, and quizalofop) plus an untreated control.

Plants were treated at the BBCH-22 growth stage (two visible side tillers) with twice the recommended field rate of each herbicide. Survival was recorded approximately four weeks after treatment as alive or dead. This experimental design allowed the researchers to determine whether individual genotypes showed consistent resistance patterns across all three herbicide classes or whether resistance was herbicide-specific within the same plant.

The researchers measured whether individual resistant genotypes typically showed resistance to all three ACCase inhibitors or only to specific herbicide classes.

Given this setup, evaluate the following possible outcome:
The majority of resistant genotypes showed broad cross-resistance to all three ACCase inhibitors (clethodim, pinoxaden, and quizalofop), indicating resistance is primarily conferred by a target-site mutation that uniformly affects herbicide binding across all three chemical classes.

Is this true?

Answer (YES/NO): NO